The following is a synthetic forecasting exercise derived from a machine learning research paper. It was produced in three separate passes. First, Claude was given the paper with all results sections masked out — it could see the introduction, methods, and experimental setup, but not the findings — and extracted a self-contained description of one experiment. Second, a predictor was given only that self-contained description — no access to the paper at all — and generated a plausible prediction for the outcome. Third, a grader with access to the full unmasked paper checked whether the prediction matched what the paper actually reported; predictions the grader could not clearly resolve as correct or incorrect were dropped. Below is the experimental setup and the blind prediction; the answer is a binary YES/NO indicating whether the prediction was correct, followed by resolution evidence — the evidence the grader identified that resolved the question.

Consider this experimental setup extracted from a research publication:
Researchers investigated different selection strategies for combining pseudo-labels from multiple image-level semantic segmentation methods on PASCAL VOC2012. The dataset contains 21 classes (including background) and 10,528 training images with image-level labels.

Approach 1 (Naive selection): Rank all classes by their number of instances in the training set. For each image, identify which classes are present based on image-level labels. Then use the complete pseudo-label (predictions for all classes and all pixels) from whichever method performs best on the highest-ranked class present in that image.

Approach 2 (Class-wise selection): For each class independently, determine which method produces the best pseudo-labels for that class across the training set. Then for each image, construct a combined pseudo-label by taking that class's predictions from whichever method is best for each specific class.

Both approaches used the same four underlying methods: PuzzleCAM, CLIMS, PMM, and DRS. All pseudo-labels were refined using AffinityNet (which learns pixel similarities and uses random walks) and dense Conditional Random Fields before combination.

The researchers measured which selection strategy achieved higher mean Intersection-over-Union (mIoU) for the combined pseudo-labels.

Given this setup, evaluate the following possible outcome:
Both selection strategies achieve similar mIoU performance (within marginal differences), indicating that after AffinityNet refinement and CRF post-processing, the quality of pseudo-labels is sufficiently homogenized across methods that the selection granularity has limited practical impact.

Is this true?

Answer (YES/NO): NO